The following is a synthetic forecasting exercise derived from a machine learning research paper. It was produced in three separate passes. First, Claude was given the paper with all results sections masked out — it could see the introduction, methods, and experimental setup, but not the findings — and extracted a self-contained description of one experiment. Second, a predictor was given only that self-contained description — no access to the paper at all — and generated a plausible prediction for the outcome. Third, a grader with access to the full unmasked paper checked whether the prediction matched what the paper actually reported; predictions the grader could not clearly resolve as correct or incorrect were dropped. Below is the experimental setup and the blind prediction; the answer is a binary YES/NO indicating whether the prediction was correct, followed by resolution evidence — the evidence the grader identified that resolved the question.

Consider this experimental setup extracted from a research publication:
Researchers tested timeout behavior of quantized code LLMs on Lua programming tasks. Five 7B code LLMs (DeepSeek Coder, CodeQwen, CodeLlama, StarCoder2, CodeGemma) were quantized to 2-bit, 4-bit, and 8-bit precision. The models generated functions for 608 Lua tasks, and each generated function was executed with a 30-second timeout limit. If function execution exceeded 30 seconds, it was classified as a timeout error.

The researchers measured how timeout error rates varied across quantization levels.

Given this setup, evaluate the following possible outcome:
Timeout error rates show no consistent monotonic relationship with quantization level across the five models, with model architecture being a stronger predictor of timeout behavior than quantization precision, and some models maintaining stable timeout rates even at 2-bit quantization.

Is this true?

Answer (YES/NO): NO